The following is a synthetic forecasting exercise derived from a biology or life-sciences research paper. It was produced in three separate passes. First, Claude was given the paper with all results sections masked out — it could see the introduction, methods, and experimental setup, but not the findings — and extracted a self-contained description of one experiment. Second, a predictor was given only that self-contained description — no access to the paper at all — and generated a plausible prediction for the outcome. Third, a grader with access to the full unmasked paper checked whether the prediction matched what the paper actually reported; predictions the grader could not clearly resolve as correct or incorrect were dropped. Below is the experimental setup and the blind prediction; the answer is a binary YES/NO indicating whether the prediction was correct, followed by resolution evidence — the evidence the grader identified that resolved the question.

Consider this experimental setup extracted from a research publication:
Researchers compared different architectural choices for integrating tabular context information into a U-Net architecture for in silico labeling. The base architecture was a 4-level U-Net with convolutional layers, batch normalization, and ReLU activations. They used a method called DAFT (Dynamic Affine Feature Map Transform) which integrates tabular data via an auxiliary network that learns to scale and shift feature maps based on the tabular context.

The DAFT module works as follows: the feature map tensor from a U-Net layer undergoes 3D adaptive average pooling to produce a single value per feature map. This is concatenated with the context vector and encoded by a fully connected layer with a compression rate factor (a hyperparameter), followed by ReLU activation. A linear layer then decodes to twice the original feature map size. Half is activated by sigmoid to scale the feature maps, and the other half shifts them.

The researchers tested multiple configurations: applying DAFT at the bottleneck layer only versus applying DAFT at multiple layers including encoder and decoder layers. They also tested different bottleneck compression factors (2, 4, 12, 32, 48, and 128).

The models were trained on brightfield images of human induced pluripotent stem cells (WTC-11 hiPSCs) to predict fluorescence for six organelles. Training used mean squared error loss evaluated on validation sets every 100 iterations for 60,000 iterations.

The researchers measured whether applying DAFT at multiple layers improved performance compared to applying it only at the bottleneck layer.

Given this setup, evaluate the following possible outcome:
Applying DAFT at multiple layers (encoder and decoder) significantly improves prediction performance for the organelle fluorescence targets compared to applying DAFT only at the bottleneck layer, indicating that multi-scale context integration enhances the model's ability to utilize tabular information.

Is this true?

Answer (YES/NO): NO